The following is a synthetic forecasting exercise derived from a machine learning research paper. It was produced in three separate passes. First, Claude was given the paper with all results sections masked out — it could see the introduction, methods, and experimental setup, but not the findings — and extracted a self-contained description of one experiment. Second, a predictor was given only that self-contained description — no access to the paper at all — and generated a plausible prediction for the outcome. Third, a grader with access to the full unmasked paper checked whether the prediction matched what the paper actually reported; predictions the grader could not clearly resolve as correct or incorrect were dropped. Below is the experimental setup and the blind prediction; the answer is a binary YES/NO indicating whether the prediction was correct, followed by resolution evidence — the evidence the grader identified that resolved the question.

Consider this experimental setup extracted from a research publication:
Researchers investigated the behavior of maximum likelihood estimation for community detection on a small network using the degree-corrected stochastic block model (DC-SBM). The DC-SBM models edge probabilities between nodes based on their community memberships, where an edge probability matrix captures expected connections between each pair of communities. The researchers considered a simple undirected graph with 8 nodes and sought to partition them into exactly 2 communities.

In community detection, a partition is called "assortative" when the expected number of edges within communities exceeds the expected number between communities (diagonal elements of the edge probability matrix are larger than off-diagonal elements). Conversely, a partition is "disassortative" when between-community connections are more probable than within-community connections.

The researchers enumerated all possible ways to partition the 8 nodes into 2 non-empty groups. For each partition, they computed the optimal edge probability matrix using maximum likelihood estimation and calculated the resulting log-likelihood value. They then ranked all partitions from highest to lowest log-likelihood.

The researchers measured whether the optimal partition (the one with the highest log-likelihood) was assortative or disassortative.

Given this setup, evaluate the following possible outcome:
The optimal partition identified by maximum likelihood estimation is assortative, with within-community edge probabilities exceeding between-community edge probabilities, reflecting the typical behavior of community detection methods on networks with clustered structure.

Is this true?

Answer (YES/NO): NO